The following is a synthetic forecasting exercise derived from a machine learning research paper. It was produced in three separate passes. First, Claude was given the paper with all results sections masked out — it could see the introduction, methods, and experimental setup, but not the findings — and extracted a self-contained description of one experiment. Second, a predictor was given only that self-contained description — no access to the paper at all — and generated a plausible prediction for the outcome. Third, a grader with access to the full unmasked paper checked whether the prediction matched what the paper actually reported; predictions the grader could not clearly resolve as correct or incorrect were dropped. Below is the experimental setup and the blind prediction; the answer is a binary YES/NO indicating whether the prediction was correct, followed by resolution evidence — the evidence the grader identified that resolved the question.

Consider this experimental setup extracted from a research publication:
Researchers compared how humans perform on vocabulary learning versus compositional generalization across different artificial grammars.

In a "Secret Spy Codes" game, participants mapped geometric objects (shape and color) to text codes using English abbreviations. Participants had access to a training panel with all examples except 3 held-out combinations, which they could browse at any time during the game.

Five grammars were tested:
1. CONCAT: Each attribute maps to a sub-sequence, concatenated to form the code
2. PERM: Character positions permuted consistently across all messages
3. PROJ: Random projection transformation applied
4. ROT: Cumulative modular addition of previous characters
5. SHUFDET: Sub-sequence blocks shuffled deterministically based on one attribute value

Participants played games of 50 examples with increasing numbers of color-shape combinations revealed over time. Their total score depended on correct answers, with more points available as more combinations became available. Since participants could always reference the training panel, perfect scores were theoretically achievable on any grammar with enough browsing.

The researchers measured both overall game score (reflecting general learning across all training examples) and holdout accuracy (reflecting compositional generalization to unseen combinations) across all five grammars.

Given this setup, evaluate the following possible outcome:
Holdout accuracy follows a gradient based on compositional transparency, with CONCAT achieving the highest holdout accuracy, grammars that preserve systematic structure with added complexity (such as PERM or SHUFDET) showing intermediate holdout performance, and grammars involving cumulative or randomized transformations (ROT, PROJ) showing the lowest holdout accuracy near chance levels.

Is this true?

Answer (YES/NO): NO